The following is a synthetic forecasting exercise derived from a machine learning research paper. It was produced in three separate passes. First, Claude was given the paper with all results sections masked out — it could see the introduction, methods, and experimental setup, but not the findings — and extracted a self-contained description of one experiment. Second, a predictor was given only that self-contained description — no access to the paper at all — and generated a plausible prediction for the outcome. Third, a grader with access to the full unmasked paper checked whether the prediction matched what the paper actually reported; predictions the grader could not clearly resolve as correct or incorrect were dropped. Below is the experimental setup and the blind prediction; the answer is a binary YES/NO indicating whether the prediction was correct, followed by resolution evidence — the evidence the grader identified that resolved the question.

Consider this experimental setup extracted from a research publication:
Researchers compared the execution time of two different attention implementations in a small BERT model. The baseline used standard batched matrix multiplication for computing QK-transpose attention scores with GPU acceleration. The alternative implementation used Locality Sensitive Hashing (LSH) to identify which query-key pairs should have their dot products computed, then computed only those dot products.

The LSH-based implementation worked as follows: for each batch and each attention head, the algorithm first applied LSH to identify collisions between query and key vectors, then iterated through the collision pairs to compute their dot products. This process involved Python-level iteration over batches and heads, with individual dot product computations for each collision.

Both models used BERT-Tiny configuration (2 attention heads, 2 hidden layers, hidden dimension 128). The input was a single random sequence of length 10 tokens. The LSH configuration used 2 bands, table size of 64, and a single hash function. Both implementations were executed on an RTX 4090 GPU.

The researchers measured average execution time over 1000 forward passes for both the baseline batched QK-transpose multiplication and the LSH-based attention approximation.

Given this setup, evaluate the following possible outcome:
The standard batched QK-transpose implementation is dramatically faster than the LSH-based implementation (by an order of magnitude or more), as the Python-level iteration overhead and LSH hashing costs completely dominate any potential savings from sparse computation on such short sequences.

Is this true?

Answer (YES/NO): YES